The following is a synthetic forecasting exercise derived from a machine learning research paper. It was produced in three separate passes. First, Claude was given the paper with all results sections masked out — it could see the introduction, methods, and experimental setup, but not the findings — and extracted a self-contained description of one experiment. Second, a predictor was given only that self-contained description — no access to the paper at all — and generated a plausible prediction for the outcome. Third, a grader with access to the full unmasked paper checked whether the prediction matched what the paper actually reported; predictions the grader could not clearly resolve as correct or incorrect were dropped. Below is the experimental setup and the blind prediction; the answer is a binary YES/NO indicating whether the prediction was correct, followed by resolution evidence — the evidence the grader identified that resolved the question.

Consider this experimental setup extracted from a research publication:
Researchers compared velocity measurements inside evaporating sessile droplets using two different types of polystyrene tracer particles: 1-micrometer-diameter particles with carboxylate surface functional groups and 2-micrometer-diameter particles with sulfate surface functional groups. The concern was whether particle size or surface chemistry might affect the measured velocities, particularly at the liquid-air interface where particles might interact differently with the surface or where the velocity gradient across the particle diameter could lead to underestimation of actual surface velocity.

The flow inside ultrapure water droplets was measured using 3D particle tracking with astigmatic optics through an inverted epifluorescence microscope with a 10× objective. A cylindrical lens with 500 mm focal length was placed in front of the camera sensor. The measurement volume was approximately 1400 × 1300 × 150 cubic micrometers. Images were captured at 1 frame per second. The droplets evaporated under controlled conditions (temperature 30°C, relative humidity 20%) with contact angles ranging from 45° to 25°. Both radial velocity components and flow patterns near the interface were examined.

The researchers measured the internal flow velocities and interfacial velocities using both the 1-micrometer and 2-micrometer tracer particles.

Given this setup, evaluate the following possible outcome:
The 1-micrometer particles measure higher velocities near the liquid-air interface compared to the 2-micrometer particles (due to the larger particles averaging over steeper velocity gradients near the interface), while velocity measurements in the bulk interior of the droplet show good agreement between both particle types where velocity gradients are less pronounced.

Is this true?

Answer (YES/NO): NO